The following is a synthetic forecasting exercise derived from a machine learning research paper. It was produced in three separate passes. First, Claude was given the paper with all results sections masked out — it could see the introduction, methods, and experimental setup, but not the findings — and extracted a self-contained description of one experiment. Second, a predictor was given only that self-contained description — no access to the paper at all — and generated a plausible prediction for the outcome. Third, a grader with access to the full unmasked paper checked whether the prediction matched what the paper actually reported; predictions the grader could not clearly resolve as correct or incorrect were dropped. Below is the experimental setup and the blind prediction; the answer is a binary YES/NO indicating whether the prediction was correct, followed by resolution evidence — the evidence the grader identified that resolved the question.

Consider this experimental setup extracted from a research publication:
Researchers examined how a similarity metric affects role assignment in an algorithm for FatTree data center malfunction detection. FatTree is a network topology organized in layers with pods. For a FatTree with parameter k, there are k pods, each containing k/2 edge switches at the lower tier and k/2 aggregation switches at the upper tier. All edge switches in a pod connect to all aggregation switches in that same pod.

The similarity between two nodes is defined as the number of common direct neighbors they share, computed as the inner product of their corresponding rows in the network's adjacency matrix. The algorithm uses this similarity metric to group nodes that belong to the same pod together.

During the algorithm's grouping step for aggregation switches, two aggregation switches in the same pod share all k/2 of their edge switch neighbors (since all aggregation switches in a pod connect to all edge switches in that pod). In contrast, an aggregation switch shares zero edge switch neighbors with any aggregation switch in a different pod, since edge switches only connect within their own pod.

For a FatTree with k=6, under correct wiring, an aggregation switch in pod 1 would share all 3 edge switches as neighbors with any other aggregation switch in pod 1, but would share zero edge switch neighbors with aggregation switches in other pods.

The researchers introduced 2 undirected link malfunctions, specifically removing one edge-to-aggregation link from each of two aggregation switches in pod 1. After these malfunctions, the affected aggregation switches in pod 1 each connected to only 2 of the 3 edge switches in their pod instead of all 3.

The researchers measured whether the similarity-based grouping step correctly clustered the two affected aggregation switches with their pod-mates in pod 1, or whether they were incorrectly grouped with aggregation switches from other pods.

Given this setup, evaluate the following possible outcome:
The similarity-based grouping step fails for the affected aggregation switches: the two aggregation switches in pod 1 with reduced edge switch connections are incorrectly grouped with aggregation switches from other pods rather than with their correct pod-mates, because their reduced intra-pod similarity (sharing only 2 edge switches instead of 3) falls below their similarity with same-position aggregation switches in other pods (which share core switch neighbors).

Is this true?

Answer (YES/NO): NO